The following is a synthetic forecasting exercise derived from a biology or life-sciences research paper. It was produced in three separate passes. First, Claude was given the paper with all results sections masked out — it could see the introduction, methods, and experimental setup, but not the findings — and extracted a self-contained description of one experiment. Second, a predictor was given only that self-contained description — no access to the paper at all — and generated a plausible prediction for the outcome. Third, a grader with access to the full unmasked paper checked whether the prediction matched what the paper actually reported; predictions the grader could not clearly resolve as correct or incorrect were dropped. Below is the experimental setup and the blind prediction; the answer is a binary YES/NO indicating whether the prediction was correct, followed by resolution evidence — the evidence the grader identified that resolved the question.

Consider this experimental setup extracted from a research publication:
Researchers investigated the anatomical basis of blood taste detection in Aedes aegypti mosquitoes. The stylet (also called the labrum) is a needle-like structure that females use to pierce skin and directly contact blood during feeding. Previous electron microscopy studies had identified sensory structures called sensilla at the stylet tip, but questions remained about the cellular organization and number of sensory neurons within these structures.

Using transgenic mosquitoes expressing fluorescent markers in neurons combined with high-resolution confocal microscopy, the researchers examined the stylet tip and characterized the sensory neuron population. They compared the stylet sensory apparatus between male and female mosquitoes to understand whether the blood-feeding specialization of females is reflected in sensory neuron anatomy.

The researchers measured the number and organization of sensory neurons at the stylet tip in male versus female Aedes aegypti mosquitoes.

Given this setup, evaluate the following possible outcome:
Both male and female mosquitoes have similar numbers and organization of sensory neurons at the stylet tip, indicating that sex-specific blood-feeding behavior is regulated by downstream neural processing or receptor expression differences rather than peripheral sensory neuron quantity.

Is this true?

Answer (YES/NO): NO